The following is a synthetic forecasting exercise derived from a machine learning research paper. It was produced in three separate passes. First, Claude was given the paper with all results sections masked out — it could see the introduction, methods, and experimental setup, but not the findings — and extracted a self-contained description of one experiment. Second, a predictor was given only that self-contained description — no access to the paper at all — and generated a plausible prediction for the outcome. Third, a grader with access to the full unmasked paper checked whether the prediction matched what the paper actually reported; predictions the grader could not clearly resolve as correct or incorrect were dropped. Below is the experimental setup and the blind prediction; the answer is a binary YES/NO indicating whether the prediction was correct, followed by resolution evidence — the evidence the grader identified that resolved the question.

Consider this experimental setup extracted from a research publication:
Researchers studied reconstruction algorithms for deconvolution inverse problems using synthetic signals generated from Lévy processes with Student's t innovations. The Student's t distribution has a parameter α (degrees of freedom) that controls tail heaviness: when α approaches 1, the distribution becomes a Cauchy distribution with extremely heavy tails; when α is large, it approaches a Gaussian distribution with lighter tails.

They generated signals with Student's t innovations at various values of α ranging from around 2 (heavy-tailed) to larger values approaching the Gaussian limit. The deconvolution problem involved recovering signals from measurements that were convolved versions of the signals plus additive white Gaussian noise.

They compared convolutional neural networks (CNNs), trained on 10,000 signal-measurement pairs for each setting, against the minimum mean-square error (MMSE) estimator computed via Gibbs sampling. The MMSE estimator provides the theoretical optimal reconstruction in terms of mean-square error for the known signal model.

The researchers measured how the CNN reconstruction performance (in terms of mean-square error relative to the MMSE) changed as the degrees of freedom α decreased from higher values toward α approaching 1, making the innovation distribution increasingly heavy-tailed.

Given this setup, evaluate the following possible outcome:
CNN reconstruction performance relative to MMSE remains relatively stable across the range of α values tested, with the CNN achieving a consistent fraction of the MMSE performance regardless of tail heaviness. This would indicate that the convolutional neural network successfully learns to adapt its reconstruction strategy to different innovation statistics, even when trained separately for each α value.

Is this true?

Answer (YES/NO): NO